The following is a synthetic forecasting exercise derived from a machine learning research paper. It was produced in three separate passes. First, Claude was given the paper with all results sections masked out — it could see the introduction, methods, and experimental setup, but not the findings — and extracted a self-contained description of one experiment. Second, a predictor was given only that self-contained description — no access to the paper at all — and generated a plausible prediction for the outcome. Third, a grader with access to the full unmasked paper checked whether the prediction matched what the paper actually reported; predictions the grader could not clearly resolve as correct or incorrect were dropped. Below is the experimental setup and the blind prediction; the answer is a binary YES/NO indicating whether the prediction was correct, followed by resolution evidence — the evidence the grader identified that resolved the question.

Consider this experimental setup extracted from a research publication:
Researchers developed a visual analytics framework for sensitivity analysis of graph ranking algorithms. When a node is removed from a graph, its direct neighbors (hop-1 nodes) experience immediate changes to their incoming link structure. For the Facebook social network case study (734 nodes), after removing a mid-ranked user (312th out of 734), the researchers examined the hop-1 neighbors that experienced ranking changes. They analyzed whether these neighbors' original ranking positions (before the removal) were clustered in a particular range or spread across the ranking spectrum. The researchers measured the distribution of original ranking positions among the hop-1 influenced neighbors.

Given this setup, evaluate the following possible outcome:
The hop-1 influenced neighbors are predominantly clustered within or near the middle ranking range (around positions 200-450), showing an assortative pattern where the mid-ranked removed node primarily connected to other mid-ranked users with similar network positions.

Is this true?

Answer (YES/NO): NO